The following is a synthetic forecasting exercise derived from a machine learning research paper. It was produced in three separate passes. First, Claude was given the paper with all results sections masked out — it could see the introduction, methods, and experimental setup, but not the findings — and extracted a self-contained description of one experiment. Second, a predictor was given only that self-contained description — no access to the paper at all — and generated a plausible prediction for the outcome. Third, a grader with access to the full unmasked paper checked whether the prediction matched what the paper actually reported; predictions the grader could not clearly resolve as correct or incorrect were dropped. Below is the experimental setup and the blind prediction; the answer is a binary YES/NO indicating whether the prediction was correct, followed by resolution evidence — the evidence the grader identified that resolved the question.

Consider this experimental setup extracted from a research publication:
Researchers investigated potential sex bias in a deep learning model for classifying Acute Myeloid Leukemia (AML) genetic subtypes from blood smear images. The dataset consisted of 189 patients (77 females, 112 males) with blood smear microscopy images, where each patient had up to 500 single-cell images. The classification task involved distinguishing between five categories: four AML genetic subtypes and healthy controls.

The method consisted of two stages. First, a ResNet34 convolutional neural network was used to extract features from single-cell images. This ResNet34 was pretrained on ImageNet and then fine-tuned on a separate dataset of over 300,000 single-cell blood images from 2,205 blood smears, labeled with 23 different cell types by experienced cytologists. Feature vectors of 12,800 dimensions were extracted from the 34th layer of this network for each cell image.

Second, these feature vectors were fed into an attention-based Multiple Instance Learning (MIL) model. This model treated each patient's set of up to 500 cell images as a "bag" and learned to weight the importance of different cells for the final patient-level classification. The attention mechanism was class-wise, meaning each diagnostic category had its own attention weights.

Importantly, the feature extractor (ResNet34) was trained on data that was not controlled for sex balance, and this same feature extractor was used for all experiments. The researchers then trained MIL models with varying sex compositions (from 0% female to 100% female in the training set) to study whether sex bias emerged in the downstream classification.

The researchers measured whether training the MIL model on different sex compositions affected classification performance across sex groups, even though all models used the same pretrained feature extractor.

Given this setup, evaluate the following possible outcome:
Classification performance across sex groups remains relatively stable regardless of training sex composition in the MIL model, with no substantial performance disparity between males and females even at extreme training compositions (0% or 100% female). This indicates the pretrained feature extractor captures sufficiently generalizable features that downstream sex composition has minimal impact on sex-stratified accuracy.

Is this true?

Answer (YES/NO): NO